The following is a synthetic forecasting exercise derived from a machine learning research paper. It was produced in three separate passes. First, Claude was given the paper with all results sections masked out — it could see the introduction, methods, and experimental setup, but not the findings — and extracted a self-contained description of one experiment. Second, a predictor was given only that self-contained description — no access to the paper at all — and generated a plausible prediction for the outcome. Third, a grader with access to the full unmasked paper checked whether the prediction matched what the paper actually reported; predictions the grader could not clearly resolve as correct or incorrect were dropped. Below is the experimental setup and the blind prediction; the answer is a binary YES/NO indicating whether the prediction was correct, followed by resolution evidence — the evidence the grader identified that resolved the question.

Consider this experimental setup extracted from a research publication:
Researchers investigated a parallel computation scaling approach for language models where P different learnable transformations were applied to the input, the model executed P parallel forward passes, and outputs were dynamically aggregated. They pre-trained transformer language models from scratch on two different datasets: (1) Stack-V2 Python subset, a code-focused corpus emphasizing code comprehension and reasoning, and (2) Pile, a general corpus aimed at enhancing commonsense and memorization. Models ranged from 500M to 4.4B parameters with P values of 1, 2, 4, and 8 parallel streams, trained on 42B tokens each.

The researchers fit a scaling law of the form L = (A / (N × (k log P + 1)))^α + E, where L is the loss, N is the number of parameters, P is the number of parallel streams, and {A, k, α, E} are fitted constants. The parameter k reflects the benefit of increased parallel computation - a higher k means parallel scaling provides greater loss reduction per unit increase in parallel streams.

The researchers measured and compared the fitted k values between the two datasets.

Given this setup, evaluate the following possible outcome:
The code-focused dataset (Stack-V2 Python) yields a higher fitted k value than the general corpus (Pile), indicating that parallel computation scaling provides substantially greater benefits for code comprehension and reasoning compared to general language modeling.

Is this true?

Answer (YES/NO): YES